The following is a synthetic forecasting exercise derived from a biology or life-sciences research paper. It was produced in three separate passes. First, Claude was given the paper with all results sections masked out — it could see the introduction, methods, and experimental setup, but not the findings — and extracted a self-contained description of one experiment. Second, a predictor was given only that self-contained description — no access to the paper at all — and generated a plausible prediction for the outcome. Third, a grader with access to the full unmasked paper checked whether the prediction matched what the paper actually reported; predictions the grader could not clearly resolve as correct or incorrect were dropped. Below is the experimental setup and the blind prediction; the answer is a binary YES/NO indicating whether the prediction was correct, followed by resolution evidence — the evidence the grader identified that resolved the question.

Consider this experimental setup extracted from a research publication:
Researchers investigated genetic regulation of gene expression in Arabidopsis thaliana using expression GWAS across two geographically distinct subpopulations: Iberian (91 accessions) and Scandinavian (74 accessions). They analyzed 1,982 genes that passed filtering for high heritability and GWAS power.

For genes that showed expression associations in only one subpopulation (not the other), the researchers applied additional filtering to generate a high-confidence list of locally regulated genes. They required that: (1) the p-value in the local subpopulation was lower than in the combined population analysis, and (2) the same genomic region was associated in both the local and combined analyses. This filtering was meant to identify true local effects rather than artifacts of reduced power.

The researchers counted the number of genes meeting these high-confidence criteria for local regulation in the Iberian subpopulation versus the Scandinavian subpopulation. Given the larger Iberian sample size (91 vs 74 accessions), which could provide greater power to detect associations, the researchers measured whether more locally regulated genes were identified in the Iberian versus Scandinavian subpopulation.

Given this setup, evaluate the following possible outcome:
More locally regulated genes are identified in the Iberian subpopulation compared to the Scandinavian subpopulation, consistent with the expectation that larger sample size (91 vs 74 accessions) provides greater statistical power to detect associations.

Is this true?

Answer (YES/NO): YES